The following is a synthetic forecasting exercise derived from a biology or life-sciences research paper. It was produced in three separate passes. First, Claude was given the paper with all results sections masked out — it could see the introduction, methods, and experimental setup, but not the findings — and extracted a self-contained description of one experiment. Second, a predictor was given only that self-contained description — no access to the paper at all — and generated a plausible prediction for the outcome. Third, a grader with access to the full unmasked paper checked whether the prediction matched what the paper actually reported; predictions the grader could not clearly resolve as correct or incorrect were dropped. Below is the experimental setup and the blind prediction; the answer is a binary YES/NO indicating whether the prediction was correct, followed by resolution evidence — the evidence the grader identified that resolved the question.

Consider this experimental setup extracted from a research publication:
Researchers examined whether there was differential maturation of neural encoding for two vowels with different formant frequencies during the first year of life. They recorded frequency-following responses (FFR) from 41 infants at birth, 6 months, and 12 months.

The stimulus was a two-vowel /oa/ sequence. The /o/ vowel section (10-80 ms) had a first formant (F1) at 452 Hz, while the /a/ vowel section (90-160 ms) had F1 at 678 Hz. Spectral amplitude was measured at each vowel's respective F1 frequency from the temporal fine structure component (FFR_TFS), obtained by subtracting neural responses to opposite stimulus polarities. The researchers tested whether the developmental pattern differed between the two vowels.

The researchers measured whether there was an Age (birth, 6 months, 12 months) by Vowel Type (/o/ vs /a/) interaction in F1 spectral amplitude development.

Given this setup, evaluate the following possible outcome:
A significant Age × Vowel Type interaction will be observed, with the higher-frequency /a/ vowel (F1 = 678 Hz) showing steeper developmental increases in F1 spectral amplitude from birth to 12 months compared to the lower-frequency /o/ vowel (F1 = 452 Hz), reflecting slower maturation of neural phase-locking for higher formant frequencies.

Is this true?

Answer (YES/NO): YES